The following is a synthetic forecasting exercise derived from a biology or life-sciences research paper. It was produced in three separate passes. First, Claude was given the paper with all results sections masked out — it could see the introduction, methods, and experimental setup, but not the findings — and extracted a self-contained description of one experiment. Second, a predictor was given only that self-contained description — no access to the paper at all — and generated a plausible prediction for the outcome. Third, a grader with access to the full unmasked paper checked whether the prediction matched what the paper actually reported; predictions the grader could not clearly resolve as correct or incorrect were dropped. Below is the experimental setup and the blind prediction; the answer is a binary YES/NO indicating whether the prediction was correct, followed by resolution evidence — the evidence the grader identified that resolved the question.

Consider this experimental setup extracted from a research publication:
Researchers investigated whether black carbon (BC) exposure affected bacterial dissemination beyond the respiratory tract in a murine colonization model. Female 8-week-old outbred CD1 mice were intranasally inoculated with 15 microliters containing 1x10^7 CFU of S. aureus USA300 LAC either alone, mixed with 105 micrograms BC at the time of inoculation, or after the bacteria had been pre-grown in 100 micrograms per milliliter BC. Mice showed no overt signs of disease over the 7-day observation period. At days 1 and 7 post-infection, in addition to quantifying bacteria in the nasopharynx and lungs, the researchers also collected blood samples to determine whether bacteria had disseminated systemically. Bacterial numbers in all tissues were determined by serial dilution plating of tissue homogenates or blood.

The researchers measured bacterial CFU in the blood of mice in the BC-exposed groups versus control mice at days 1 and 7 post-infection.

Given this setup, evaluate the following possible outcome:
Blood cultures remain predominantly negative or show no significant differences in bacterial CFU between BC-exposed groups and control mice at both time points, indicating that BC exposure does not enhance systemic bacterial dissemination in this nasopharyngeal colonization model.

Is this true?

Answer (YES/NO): NO